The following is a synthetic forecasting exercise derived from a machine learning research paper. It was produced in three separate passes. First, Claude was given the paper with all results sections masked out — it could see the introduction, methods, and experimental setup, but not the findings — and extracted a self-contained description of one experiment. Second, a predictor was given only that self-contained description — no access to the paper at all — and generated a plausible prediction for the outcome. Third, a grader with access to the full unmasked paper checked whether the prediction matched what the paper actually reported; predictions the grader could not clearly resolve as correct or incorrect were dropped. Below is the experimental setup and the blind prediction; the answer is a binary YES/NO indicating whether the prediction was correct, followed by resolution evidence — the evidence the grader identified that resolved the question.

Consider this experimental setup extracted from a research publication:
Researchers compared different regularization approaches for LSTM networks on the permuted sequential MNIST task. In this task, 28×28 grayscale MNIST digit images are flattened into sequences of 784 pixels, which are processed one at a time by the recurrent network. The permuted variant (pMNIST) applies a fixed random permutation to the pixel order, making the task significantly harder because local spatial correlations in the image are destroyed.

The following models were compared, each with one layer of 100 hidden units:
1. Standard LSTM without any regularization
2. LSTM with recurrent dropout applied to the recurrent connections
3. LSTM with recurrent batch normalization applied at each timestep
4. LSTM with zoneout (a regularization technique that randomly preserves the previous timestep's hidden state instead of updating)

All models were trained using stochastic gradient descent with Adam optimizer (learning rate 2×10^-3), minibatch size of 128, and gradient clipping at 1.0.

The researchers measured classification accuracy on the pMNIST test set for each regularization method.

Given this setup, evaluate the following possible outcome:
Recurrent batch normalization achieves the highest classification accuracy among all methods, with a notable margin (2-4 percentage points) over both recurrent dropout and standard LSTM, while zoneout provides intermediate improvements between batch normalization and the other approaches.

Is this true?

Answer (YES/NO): NO